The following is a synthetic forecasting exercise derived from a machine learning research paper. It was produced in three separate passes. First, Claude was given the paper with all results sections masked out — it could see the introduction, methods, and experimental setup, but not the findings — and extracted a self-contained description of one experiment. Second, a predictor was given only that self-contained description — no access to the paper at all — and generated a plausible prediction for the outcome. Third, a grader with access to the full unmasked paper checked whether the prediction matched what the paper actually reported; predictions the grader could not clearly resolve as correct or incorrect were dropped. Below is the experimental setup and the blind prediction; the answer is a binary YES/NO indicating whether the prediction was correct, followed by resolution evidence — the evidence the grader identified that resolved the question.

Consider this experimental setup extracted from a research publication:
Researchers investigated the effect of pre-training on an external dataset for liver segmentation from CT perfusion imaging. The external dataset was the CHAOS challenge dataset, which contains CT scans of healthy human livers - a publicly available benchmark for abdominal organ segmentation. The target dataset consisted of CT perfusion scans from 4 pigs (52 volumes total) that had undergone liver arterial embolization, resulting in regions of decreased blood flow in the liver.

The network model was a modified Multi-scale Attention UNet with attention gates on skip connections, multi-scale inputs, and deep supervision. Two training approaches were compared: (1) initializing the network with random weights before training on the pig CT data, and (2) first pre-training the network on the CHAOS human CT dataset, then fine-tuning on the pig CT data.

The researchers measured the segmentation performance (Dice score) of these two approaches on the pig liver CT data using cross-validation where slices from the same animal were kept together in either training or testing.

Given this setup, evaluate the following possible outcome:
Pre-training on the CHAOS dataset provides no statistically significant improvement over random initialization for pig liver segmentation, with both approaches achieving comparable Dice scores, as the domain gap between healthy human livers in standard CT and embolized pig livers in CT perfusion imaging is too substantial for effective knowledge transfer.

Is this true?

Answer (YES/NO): NO